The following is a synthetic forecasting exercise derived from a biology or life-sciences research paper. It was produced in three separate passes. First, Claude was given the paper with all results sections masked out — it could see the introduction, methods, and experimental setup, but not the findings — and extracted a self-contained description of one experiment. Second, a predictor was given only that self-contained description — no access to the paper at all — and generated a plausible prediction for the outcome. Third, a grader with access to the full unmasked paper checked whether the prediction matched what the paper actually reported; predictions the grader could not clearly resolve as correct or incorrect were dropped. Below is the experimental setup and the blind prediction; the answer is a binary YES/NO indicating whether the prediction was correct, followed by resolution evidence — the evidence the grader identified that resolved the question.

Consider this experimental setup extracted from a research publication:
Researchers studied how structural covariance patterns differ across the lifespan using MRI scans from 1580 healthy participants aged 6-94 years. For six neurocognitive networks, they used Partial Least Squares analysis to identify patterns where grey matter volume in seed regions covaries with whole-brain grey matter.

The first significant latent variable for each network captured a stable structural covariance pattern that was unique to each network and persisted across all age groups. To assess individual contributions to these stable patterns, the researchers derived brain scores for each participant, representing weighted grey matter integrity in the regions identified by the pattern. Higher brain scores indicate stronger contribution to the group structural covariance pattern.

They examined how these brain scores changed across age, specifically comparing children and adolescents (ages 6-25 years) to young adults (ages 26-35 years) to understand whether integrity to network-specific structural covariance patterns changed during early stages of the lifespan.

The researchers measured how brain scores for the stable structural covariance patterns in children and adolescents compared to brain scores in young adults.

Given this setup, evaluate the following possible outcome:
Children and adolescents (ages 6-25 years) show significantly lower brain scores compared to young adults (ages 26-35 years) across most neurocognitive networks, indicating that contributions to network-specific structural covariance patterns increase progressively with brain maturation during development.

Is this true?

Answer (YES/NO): NO